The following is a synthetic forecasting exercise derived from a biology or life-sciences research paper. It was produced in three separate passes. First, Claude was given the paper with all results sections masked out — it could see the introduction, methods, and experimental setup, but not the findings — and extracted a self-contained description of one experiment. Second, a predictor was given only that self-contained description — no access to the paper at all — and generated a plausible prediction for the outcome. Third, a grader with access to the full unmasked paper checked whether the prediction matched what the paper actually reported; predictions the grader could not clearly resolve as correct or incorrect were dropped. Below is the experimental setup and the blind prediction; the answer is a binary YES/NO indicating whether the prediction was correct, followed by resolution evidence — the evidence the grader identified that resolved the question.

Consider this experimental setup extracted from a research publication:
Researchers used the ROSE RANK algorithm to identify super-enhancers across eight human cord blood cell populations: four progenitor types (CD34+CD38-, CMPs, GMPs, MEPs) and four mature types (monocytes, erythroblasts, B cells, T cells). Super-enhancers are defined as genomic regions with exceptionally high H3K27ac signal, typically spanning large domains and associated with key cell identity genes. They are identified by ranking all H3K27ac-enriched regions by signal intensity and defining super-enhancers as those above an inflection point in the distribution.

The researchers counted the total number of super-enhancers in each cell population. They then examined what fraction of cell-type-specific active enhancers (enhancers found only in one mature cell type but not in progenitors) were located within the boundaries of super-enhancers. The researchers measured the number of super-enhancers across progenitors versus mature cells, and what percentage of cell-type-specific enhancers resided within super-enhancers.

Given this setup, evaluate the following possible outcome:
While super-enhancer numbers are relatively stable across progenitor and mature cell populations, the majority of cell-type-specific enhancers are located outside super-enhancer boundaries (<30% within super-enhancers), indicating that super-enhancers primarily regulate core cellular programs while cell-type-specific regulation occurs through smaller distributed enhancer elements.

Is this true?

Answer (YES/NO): NO